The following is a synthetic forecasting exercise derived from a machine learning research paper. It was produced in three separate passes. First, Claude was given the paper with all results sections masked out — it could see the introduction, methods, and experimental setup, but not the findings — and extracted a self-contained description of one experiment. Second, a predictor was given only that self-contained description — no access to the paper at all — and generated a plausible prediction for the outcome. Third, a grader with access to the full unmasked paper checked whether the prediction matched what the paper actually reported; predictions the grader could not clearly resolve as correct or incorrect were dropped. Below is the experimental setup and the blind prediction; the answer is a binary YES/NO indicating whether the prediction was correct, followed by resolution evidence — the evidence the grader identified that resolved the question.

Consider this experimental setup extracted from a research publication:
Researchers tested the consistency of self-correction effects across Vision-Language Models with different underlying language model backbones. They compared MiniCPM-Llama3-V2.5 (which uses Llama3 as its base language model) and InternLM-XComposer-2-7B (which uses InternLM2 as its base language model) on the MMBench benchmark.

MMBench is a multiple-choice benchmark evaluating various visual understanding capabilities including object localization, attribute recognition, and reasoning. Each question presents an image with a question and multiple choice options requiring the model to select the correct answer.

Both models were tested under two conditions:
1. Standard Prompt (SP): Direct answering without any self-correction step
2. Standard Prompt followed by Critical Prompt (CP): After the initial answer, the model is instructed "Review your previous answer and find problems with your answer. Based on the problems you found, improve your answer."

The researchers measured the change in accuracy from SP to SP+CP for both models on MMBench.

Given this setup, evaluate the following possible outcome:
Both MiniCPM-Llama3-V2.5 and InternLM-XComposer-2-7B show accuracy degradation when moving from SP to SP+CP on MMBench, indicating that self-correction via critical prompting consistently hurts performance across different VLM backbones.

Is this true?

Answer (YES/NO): YES